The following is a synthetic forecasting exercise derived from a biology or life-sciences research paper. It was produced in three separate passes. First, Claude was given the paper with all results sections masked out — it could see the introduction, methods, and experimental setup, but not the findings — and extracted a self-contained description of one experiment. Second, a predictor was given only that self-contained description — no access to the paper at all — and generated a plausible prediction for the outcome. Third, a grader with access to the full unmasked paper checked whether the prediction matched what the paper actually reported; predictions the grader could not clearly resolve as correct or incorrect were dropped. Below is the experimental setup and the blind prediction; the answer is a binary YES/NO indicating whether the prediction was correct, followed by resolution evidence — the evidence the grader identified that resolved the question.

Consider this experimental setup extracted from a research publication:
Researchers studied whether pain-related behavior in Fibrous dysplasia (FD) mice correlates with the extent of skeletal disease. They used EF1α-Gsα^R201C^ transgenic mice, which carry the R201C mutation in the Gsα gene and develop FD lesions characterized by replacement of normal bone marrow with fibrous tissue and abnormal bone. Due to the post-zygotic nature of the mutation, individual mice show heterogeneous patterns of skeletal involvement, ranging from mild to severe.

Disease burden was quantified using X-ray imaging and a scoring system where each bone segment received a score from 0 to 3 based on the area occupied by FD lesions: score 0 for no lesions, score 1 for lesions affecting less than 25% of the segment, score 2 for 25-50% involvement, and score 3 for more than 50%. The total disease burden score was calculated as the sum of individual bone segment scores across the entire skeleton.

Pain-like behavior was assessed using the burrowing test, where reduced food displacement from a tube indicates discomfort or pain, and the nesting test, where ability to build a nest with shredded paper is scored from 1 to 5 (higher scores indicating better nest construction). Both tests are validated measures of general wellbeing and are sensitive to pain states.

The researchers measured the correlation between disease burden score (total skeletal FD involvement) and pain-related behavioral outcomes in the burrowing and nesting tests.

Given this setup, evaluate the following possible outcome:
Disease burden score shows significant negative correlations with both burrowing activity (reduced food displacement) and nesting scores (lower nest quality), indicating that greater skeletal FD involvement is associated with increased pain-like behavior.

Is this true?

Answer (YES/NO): NO